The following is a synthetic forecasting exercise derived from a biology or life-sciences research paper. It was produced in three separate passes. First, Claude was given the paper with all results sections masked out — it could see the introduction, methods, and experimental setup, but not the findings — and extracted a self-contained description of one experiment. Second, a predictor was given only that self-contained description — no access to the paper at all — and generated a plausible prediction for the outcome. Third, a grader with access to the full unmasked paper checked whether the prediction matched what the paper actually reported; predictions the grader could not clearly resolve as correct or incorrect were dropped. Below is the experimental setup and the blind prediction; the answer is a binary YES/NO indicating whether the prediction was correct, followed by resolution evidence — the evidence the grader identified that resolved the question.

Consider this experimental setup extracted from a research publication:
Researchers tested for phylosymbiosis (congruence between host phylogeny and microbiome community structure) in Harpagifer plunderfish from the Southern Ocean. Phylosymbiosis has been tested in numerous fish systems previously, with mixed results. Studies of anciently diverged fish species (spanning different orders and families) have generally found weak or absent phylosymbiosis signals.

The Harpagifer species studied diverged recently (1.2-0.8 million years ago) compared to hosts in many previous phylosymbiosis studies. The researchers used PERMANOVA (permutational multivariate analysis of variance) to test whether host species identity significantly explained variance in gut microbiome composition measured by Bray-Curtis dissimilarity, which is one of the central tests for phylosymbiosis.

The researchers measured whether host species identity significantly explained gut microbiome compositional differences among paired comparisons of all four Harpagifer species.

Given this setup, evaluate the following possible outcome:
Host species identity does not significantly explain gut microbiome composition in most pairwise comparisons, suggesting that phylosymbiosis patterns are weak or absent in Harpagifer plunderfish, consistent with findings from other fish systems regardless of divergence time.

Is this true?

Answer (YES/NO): NO